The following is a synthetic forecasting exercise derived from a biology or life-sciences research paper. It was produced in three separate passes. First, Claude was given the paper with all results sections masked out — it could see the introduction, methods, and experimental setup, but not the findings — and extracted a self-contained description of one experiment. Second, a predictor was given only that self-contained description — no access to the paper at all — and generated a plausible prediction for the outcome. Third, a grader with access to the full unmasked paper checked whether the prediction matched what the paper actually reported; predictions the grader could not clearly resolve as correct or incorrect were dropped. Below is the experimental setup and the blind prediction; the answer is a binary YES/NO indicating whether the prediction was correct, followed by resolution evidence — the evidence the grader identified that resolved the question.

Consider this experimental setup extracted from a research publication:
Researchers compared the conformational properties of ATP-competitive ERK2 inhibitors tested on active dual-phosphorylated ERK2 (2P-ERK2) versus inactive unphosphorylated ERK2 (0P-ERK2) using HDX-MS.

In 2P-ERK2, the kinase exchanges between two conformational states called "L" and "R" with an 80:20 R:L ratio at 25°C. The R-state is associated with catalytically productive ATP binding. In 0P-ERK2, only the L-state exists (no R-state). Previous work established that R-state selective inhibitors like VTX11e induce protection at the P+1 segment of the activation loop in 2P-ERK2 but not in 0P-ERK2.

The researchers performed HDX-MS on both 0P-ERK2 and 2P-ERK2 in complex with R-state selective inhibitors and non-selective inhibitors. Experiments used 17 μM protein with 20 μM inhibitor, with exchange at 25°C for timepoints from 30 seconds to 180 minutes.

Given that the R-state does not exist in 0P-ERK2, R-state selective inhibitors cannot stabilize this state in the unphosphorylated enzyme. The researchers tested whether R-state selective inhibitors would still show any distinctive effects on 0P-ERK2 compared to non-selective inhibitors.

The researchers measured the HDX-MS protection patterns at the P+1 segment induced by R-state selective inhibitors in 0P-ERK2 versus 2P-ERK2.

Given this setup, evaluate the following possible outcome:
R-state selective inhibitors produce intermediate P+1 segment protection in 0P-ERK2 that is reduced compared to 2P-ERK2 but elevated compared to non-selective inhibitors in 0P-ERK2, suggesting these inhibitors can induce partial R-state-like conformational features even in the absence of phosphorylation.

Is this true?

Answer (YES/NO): NO